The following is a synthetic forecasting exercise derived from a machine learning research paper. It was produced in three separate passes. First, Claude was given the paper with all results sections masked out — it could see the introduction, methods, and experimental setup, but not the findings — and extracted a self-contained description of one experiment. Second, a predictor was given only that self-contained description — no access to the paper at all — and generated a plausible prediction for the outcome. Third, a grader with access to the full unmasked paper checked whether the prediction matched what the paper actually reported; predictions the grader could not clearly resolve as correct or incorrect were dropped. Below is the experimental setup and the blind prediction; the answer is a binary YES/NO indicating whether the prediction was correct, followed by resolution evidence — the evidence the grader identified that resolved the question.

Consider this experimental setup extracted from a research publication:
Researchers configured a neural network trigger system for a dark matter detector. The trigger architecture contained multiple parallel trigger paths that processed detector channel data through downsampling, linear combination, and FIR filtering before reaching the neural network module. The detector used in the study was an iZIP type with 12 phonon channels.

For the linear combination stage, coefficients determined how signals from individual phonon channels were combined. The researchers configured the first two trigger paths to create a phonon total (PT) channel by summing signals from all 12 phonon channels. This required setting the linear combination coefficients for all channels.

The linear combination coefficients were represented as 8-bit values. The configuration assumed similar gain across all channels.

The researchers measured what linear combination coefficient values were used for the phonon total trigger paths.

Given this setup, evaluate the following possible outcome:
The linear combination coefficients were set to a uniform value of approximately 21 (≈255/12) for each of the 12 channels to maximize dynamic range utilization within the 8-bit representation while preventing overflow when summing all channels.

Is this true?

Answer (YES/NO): NO